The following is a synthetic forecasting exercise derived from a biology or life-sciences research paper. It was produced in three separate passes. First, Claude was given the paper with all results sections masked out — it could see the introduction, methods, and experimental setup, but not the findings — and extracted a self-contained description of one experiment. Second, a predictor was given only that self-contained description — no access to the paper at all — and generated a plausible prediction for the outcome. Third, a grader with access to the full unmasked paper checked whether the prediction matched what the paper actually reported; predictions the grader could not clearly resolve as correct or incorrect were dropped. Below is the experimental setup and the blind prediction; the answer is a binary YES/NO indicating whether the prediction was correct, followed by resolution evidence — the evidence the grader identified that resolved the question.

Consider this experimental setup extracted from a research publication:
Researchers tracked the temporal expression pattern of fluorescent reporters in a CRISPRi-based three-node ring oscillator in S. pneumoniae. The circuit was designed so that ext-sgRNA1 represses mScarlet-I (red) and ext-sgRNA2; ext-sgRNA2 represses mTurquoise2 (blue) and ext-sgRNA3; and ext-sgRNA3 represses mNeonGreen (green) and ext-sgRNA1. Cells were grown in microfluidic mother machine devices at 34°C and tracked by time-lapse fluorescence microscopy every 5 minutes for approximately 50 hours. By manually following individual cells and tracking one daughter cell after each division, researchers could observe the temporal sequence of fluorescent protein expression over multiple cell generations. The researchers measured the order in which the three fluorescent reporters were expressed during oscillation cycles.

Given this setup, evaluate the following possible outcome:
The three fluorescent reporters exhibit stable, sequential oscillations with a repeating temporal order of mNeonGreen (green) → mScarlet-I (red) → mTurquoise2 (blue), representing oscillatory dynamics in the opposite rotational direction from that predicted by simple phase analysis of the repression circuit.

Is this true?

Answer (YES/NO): NO